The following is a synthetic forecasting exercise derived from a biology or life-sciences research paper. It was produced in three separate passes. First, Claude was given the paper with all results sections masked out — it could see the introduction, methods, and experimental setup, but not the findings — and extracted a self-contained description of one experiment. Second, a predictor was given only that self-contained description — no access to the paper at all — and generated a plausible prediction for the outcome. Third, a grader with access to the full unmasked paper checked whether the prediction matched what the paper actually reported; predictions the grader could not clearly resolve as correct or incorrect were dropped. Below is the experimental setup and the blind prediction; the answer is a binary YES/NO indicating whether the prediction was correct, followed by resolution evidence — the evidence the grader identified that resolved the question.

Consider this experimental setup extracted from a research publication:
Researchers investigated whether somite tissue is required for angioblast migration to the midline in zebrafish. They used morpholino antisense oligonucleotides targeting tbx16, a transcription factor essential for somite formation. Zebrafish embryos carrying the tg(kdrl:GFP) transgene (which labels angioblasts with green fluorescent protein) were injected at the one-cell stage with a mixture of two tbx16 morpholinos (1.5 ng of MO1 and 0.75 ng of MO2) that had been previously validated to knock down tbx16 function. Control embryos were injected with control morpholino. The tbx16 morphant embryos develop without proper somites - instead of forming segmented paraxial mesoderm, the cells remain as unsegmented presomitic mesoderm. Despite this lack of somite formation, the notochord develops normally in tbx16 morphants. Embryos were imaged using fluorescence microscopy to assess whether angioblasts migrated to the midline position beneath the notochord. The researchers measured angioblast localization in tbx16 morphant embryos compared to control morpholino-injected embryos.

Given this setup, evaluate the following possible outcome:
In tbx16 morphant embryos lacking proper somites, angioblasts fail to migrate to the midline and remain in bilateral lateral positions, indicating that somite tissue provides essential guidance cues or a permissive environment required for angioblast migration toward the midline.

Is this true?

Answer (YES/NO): YES